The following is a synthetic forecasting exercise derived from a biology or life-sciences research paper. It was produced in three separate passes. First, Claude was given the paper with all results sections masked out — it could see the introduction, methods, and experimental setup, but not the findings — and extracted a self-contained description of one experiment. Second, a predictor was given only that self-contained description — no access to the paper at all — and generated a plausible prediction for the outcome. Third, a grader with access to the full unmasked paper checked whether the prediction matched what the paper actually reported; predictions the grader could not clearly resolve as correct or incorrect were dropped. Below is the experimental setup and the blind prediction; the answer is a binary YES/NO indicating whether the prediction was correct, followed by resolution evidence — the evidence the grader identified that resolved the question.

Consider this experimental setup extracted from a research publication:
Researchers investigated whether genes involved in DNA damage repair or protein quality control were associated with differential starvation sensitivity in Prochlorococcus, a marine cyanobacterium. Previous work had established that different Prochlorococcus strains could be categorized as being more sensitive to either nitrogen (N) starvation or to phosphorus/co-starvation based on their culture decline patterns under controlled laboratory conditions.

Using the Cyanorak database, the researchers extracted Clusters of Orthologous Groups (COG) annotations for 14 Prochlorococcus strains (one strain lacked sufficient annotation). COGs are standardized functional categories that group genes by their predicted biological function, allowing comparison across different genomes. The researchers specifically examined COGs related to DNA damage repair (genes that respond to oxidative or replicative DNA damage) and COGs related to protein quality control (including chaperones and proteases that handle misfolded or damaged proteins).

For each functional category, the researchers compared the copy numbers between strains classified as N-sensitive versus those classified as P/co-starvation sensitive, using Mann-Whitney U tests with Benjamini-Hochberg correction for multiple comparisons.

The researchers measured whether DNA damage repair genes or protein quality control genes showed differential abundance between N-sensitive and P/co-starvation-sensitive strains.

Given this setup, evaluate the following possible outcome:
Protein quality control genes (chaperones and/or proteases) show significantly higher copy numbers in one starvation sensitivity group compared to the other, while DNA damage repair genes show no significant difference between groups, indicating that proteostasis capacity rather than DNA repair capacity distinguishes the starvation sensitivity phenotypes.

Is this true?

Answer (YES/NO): NO